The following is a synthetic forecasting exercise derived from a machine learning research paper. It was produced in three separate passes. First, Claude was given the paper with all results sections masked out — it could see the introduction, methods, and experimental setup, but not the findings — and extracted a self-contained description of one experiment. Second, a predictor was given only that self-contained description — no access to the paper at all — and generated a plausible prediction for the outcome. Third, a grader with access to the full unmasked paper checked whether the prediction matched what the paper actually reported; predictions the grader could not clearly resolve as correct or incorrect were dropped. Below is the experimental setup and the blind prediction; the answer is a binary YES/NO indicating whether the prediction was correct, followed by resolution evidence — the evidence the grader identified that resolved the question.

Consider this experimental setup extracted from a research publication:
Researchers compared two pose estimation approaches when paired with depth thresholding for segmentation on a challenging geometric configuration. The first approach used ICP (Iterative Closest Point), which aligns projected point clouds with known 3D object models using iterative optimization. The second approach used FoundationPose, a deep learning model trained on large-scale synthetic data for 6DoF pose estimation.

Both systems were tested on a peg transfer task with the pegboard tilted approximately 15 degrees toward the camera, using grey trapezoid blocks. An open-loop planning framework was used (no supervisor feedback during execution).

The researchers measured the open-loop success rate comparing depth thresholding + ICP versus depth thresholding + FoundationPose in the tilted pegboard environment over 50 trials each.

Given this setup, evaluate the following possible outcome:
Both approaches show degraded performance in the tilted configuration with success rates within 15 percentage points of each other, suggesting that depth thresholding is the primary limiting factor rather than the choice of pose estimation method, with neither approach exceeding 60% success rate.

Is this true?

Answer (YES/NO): NO